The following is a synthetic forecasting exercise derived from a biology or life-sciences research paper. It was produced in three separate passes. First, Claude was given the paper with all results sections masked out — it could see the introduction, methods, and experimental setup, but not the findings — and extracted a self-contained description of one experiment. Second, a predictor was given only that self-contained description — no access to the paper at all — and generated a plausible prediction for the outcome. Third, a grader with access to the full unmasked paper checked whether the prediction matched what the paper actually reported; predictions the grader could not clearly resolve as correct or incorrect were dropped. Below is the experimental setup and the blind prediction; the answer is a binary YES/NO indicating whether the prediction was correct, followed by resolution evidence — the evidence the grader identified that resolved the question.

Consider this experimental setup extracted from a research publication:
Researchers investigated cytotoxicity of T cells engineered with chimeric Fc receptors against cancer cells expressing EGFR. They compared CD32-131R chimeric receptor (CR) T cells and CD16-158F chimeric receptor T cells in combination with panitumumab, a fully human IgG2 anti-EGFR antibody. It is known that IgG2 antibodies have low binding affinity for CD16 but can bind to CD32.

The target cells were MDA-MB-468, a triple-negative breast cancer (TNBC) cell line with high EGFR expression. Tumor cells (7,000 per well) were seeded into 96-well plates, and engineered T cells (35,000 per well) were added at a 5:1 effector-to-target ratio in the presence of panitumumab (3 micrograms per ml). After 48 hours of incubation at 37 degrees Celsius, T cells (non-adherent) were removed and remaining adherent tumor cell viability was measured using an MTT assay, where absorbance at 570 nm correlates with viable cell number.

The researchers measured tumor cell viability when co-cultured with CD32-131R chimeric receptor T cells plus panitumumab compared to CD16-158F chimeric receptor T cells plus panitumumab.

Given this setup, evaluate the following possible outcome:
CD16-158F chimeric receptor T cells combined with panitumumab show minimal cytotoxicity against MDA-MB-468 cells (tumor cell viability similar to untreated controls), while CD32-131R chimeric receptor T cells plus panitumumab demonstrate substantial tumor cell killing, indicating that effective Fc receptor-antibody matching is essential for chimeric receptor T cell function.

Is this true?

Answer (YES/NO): YES